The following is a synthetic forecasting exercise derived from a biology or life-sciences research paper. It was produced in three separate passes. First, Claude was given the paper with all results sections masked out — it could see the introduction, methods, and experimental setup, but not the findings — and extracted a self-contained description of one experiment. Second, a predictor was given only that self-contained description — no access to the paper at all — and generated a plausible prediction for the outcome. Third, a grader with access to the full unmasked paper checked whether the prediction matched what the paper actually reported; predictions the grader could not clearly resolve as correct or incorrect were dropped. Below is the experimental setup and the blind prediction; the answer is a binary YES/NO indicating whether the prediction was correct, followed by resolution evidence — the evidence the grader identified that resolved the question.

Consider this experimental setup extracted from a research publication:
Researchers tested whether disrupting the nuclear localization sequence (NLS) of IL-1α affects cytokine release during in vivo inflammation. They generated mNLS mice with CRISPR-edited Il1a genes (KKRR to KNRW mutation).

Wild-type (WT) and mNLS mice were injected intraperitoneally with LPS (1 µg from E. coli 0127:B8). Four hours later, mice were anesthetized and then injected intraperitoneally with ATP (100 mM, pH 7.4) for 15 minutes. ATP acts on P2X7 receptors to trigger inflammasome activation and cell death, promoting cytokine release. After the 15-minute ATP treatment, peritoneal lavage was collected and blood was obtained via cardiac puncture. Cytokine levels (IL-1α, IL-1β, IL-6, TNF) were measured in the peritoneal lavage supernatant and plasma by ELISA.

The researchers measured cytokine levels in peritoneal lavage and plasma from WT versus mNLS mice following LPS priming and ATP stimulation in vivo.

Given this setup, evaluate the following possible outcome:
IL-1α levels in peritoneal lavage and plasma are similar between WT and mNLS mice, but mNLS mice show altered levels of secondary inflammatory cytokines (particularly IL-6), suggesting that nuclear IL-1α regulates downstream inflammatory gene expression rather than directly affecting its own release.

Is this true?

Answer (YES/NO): NO